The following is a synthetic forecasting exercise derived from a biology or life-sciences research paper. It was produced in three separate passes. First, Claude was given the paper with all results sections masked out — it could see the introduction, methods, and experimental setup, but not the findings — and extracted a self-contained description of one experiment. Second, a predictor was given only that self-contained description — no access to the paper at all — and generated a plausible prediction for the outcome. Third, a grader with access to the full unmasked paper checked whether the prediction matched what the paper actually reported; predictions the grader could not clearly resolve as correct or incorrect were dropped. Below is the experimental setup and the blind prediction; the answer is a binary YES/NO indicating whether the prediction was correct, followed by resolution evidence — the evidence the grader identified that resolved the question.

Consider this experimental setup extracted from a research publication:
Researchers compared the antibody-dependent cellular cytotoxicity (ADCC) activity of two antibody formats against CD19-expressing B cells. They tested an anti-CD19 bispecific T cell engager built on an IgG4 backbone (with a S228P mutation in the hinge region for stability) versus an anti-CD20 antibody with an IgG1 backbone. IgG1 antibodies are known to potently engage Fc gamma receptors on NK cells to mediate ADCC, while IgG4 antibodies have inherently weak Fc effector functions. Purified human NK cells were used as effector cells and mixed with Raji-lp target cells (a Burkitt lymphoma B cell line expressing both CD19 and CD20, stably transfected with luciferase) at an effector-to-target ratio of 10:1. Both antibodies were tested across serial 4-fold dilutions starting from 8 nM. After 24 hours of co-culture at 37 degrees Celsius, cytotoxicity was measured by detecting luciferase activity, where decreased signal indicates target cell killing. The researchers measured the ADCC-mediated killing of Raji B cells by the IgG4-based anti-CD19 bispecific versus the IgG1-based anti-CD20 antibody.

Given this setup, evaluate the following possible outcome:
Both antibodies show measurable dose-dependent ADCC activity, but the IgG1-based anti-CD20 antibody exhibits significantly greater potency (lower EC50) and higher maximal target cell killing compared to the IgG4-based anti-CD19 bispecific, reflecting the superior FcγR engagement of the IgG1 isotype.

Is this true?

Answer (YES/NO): NO